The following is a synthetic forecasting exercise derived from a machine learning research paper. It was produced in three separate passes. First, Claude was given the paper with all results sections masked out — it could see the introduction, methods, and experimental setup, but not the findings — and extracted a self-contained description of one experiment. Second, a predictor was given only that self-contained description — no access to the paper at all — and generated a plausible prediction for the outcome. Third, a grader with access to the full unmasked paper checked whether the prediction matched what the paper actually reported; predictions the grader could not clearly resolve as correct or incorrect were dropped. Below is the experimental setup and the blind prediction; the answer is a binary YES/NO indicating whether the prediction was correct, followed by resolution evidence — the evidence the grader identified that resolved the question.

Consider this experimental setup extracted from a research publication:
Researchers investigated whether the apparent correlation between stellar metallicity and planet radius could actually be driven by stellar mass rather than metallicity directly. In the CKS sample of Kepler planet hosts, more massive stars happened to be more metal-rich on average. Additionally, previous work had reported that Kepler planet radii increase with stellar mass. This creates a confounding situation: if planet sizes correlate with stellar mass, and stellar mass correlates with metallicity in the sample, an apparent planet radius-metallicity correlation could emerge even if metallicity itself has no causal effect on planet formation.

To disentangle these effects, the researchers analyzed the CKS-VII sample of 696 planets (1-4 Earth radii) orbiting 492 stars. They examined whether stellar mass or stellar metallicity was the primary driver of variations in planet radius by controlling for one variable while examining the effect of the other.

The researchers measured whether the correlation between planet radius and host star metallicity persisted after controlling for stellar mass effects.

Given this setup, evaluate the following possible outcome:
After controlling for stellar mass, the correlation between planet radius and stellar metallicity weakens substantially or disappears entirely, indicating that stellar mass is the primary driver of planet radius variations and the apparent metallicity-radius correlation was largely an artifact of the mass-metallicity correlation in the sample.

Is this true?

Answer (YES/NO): YES